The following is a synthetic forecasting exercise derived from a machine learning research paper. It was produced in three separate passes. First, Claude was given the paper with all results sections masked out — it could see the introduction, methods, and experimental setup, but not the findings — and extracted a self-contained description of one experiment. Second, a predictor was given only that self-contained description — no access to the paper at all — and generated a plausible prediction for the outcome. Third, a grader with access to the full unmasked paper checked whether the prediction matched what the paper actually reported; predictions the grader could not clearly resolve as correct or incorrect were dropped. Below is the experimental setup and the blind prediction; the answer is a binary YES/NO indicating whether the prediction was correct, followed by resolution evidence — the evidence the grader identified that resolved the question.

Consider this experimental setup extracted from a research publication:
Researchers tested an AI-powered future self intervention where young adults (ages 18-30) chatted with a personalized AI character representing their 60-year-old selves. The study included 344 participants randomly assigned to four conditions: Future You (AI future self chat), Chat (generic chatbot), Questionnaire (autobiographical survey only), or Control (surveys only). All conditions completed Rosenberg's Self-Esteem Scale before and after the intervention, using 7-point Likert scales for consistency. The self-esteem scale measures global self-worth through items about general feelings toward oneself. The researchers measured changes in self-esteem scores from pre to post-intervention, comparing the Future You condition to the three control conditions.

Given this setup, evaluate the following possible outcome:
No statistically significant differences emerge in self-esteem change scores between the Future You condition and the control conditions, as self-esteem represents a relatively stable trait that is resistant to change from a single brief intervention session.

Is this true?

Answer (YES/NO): YES